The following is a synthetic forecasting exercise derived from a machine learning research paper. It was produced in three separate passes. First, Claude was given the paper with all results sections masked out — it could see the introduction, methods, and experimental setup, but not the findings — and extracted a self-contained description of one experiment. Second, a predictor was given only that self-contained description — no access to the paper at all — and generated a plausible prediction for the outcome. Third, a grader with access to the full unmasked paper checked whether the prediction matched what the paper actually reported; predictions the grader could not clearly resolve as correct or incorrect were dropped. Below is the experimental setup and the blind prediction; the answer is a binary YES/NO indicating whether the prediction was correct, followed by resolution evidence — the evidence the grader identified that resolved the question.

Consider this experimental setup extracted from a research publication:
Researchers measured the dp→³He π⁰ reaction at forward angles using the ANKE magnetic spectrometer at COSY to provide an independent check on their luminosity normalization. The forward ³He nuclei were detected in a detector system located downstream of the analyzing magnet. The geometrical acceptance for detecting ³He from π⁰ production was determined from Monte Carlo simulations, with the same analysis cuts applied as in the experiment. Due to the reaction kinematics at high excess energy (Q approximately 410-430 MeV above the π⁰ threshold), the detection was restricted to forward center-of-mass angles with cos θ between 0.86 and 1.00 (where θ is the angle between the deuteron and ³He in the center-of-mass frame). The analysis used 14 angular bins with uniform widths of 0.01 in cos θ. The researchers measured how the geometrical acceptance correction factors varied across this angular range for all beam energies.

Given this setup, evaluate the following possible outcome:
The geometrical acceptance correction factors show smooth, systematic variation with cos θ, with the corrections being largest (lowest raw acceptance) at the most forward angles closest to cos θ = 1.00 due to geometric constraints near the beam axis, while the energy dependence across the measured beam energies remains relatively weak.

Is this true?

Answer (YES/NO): NO